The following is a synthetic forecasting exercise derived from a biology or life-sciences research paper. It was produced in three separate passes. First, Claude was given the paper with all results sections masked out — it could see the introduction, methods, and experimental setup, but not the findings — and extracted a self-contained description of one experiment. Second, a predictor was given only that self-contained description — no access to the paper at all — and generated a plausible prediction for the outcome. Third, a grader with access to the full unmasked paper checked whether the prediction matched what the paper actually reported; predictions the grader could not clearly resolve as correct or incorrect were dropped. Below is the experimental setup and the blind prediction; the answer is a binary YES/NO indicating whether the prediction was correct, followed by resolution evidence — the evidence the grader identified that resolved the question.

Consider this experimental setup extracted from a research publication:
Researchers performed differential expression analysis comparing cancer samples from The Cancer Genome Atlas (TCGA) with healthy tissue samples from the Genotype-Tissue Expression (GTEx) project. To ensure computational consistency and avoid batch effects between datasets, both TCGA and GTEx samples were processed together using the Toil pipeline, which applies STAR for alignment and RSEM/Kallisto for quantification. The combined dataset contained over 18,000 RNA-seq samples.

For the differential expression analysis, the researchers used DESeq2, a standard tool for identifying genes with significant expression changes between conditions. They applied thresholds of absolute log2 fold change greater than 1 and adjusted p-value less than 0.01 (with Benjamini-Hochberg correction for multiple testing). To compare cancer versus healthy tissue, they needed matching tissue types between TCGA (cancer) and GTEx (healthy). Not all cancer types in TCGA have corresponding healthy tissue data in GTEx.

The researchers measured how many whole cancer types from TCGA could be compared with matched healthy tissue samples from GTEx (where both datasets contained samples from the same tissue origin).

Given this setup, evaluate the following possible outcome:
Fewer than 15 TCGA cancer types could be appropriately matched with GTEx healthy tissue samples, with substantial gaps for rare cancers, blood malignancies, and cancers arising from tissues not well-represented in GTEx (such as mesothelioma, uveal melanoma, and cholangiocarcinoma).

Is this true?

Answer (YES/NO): NO